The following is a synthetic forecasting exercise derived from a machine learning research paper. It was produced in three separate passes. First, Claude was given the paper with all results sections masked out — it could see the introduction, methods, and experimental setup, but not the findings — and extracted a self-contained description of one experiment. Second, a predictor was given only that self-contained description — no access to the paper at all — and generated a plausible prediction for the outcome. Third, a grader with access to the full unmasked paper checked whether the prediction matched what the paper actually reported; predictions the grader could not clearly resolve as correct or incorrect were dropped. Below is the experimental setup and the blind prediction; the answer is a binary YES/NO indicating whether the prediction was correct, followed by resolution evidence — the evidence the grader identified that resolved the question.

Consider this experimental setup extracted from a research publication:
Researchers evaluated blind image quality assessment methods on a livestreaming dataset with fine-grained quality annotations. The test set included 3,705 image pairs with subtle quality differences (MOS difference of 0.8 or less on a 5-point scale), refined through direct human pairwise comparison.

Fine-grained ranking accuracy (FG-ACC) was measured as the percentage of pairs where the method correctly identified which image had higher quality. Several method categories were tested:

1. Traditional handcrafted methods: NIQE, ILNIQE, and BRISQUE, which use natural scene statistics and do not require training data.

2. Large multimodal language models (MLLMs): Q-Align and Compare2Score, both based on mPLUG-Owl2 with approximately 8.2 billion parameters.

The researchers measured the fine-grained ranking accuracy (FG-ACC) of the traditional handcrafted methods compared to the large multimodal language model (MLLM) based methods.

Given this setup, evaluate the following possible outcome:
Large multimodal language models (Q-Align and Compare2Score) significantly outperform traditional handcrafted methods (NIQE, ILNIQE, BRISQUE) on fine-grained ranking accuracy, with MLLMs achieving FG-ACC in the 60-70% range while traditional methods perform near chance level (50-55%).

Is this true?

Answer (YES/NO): NO